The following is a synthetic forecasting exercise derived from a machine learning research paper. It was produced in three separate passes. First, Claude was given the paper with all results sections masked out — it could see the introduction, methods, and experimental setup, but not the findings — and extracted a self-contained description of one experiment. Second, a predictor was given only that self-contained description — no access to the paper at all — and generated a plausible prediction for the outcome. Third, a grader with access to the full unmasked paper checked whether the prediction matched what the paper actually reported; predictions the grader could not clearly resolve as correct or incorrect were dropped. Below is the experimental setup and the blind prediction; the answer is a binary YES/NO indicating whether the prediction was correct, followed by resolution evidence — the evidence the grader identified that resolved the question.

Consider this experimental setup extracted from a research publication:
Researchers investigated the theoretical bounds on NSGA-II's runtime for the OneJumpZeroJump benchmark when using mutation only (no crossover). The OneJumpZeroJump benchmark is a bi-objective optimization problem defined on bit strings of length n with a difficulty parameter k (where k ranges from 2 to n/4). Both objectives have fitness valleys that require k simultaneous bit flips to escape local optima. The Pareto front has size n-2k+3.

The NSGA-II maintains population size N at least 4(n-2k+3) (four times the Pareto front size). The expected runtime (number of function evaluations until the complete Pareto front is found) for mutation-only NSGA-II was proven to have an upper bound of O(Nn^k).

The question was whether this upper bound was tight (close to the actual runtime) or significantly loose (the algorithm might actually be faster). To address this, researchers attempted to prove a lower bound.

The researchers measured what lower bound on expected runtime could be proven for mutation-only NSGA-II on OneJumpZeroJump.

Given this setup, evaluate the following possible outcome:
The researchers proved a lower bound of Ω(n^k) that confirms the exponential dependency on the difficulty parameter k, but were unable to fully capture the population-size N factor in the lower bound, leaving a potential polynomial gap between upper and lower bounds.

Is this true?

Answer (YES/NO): YES